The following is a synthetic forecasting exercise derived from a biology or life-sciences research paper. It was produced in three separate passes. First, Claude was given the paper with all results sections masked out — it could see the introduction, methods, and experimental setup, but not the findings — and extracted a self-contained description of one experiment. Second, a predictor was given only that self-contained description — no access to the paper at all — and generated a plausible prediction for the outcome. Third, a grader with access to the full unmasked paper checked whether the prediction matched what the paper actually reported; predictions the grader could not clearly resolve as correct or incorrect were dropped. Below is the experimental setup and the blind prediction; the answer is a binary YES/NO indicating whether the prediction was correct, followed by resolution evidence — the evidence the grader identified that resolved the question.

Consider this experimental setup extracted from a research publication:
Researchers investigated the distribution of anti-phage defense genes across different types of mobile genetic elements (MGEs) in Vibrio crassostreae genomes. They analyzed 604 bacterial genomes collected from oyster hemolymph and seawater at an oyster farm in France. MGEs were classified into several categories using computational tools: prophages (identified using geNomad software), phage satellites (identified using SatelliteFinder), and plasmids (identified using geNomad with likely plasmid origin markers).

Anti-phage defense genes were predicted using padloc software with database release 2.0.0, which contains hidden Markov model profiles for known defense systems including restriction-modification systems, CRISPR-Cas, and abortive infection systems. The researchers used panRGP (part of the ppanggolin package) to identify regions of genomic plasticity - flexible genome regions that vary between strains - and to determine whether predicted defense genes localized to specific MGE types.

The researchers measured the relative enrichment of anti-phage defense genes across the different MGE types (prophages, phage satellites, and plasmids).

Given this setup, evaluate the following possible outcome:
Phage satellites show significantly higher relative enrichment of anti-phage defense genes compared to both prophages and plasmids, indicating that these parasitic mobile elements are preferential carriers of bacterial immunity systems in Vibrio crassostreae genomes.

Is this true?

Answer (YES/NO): NO